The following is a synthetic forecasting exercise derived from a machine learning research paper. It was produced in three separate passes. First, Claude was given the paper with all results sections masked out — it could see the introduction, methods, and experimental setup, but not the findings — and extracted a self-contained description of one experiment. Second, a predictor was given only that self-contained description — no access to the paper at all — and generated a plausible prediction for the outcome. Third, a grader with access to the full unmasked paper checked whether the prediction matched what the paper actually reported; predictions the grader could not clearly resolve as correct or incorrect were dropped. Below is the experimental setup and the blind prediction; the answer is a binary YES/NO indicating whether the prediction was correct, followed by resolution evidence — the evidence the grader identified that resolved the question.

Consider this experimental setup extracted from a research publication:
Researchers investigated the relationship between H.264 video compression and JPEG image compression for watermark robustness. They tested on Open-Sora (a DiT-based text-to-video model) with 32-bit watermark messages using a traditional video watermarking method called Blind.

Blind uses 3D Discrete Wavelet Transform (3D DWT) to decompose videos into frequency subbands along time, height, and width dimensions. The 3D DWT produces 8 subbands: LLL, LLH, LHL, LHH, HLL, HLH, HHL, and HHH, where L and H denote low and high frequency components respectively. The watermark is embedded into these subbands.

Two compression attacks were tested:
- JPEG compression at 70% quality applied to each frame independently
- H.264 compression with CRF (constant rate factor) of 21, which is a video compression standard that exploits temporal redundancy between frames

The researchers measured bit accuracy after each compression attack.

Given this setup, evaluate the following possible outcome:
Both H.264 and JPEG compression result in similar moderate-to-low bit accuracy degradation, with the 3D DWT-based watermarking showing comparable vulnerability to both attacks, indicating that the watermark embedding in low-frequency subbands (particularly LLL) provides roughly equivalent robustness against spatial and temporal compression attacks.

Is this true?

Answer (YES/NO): NO